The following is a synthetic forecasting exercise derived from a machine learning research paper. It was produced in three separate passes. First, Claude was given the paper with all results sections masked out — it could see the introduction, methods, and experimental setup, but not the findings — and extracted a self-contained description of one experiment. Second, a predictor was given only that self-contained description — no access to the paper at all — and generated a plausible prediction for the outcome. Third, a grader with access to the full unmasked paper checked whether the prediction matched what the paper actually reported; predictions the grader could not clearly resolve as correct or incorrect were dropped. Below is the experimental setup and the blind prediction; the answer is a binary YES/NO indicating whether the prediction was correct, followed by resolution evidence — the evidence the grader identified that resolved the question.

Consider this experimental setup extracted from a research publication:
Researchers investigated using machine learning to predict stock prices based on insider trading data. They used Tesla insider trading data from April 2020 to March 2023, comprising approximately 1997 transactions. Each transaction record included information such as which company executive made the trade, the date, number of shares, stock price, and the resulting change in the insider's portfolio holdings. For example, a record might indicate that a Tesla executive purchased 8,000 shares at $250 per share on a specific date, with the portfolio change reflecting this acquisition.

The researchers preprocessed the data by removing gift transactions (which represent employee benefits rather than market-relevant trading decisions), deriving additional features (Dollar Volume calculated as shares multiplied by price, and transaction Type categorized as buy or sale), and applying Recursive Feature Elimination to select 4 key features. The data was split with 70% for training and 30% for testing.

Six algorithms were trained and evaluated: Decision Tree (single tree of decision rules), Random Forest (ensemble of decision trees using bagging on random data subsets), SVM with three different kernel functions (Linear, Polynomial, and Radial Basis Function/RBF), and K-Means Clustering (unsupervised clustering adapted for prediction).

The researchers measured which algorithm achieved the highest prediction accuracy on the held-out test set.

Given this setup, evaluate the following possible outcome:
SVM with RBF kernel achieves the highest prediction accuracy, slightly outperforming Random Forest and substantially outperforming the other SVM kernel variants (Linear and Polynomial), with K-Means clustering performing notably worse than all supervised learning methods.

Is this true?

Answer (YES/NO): NO